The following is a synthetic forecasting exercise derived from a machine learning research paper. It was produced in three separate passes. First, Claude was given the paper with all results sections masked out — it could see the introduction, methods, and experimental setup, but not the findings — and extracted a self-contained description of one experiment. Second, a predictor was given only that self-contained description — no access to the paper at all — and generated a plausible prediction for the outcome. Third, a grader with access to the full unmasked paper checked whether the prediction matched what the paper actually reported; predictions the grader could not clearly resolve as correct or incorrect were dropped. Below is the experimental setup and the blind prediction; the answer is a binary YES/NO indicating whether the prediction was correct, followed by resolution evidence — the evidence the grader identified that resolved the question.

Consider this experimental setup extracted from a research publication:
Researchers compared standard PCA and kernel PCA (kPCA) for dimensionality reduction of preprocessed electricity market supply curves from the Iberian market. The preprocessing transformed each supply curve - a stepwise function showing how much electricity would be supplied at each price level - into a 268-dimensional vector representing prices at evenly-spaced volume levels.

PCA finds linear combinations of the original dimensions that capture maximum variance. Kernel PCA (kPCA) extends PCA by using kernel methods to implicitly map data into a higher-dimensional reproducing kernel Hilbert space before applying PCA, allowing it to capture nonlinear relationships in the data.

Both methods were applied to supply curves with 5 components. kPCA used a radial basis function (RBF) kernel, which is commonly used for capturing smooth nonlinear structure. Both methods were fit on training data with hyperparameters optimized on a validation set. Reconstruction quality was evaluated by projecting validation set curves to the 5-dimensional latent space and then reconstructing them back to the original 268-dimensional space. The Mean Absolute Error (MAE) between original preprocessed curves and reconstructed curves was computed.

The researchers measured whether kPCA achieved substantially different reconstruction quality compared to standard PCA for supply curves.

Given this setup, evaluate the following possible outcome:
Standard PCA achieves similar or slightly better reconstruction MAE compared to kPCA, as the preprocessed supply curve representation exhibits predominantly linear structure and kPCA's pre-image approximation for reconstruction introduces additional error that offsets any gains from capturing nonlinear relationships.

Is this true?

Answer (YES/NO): YES